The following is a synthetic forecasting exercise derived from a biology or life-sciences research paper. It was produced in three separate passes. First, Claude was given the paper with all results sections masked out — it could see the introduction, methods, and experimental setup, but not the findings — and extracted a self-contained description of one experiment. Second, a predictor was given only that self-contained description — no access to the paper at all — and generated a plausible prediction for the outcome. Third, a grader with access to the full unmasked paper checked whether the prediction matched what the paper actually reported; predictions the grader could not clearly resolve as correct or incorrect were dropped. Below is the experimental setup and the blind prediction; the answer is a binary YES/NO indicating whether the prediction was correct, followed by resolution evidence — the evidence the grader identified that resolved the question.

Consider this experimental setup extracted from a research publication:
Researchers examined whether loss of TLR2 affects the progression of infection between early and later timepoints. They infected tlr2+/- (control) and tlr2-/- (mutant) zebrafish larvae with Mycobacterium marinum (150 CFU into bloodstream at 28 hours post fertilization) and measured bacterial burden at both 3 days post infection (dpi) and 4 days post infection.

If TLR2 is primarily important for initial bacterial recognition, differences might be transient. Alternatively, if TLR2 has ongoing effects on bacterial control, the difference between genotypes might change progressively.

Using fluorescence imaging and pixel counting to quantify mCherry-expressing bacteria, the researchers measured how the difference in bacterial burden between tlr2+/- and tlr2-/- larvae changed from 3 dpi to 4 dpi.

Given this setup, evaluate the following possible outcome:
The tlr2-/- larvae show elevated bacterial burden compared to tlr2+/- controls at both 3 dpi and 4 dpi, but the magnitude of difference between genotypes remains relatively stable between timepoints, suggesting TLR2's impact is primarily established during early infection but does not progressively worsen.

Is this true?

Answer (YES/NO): NO